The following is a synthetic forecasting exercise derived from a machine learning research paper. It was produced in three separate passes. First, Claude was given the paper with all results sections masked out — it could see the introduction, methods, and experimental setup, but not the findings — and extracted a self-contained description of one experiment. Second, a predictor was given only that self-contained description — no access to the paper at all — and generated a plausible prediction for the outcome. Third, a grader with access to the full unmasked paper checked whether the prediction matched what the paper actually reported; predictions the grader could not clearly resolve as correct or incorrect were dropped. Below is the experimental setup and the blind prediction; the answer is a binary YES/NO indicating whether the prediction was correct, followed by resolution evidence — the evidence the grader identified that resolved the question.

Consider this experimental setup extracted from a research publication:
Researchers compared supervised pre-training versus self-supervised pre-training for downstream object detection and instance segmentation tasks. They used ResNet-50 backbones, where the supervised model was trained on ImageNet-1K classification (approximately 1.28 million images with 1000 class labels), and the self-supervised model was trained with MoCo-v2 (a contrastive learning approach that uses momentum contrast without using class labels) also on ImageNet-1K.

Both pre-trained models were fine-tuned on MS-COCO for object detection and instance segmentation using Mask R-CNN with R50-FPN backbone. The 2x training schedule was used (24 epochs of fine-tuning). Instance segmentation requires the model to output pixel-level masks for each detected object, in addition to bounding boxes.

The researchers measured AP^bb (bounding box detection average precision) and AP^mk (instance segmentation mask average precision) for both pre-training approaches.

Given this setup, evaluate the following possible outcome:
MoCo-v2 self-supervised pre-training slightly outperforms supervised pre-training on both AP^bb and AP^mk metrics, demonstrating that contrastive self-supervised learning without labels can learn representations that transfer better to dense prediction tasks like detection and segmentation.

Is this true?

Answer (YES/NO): YES